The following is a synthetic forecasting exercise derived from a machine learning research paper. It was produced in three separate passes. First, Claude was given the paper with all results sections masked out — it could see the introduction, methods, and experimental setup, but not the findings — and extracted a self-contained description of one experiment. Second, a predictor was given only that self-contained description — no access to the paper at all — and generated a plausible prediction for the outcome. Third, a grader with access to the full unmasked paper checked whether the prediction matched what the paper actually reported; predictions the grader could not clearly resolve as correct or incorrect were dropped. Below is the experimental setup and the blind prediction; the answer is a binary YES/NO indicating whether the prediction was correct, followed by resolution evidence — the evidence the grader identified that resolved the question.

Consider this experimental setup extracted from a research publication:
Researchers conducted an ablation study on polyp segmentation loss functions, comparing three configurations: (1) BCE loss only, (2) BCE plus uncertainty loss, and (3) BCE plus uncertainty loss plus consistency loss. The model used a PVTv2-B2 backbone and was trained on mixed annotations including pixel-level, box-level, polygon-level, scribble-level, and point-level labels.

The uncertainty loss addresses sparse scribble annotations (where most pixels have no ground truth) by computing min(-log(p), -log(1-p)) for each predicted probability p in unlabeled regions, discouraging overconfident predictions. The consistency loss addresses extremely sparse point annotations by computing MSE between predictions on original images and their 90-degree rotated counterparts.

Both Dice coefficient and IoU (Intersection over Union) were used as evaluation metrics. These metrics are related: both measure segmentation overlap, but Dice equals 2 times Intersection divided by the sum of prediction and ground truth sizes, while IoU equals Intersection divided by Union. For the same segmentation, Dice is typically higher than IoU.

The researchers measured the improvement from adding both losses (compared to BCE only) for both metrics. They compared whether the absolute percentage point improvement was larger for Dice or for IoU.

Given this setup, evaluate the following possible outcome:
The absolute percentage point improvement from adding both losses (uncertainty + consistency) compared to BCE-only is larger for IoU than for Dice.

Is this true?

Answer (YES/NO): NO